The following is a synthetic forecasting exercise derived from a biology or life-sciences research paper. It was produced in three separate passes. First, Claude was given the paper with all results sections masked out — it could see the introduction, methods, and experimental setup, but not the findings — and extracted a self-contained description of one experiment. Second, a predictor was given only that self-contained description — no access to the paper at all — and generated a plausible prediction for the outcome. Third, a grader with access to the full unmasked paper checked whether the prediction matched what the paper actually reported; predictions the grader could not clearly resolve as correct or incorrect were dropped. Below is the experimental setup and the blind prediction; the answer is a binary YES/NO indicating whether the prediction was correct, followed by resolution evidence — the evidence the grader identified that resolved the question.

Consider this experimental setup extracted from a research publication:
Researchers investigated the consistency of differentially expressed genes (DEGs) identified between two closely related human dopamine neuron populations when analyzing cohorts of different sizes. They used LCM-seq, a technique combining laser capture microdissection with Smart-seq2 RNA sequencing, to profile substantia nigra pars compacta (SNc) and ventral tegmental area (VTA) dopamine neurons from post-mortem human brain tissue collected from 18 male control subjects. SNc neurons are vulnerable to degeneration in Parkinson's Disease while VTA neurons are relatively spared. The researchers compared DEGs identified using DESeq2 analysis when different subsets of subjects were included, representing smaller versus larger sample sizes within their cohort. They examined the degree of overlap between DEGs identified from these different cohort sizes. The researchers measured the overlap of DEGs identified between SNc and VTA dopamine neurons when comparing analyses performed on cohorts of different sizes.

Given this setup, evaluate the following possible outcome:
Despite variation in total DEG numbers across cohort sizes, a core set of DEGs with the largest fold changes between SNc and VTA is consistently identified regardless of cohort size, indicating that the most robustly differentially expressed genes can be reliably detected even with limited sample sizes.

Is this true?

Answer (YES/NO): NO